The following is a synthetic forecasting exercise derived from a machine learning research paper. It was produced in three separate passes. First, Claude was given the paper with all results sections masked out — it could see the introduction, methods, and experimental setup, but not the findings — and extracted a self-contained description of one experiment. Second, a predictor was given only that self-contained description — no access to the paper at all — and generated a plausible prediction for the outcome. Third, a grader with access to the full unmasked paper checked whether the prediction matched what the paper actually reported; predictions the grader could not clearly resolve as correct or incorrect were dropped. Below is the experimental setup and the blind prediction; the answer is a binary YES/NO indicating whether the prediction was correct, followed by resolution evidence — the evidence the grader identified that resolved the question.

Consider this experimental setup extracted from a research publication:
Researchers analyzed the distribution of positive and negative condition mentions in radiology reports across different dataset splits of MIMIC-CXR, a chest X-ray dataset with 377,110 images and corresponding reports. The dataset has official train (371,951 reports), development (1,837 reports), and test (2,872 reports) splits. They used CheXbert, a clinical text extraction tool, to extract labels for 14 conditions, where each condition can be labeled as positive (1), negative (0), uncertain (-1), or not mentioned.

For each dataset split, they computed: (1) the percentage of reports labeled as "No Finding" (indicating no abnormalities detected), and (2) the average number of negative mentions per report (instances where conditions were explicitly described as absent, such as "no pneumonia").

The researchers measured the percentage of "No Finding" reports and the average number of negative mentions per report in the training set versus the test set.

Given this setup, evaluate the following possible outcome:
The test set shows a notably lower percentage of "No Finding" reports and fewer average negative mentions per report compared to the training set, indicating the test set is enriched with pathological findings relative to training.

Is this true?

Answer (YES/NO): YES